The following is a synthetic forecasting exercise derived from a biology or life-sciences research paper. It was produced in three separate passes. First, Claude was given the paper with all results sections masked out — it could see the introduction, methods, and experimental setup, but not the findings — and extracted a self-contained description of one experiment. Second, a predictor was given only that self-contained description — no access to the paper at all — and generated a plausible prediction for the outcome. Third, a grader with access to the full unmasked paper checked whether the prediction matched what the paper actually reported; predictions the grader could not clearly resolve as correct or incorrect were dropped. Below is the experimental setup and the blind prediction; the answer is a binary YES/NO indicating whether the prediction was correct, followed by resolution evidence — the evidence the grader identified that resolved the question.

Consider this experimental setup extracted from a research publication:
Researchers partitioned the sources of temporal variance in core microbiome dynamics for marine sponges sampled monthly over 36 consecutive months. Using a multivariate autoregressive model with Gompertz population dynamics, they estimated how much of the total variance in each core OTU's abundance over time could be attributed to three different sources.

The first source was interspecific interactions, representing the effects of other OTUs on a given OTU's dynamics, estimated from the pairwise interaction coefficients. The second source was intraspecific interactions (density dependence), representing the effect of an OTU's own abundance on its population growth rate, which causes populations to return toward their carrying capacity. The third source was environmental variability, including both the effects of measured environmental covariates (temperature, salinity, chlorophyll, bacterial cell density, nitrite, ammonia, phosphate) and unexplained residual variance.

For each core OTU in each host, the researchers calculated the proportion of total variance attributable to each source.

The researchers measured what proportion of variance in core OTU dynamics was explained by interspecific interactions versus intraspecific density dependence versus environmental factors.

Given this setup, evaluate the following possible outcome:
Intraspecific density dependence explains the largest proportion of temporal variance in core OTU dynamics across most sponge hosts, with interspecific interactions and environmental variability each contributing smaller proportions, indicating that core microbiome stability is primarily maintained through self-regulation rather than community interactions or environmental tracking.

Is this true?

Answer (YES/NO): YES